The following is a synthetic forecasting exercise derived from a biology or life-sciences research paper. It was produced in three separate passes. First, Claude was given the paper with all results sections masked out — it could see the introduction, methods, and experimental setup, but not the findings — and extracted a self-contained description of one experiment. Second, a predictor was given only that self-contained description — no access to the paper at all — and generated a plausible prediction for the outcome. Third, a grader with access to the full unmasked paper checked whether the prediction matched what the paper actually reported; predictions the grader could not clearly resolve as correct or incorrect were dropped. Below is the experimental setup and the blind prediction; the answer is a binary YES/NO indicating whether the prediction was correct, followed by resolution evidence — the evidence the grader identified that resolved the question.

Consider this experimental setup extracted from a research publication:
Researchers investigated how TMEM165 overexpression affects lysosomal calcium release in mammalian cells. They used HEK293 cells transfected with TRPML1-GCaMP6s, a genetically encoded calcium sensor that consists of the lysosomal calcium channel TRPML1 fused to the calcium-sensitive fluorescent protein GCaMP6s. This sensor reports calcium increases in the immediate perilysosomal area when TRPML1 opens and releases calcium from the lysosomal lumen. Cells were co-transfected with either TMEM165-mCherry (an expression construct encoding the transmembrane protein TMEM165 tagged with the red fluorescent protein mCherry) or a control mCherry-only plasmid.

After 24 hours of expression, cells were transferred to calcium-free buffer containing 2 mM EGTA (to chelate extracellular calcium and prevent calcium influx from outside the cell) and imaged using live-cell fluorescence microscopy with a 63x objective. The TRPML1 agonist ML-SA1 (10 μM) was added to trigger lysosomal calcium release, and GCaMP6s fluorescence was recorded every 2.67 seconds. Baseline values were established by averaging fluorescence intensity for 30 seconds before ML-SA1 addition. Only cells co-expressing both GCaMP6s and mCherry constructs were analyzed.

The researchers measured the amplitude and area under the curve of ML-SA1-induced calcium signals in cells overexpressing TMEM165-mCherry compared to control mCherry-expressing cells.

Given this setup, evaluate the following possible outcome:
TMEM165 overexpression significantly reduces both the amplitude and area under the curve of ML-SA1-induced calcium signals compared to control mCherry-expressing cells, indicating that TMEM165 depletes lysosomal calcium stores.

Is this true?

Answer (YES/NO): NO